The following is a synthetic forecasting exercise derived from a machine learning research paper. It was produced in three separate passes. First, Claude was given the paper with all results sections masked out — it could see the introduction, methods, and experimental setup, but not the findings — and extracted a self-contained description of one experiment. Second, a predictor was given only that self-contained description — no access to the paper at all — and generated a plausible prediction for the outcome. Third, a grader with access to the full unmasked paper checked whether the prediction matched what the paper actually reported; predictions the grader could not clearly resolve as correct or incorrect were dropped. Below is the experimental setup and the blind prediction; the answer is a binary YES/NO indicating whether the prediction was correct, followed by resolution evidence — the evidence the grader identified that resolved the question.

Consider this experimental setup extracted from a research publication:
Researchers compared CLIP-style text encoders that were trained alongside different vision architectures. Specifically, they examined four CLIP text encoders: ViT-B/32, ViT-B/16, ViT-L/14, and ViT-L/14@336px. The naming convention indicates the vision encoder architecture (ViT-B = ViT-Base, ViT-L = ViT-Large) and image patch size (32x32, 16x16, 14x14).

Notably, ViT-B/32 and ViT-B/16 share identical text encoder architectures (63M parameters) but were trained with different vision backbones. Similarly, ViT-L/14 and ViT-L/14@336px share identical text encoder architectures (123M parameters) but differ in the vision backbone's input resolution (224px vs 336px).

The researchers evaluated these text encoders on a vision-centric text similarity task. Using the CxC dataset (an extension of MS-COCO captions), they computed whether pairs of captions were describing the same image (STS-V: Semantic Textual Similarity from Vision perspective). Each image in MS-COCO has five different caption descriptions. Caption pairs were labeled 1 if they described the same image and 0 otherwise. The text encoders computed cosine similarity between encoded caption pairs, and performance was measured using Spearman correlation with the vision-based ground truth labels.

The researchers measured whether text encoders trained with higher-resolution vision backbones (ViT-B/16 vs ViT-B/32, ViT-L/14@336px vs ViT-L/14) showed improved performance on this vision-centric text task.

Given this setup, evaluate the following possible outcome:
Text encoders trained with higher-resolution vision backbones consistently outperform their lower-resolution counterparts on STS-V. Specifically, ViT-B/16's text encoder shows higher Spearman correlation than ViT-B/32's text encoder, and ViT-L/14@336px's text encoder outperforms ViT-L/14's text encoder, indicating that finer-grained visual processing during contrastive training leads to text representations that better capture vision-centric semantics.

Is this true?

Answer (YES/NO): NO